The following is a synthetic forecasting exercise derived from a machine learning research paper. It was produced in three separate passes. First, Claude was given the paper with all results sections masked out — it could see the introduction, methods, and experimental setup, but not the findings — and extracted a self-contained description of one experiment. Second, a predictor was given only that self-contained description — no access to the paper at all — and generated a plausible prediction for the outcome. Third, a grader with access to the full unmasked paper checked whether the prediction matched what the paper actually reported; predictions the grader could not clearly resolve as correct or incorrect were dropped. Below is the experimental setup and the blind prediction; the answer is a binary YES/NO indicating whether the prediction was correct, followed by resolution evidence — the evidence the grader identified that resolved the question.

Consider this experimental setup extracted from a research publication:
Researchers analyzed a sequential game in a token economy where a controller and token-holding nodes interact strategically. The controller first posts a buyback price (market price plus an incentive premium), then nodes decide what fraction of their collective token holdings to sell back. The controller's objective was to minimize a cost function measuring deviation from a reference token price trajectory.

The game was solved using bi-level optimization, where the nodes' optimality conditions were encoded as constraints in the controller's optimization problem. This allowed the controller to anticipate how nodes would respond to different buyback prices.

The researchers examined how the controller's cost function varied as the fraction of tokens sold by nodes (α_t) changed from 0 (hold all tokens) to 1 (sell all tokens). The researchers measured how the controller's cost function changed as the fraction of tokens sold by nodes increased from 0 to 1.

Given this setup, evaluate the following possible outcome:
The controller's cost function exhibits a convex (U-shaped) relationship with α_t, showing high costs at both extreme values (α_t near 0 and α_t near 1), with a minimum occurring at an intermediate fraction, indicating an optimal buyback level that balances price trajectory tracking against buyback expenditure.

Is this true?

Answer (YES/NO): NO